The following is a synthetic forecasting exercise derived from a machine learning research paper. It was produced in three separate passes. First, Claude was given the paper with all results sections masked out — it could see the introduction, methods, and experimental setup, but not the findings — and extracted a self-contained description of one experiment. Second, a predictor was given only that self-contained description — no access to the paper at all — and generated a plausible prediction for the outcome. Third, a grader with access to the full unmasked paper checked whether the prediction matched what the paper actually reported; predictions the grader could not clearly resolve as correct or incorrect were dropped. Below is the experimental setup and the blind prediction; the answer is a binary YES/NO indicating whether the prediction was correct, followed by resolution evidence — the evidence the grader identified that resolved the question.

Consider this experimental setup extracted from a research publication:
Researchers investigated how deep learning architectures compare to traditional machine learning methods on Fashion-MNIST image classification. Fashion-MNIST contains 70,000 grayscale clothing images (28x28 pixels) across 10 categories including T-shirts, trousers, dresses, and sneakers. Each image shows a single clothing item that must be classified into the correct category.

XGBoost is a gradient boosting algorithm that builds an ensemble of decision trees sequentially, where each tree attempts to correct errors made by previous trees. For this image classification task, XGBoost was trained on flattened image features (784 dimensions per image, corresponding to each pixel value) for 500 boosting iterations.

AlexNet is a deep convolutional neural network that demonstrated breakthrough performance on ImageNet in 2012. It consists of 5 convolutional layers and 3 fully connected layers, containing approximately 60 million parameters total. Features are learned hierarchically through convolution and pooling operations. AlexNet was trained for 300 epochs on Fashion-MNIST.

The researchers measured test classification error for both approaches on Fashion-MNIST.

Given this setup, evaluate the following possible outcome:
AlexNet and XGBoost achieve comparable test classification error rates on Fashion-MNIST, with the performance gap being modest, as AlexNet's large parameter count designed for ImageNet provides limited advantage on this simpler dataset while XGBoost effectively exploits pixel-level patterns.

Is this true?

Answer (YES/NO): YES